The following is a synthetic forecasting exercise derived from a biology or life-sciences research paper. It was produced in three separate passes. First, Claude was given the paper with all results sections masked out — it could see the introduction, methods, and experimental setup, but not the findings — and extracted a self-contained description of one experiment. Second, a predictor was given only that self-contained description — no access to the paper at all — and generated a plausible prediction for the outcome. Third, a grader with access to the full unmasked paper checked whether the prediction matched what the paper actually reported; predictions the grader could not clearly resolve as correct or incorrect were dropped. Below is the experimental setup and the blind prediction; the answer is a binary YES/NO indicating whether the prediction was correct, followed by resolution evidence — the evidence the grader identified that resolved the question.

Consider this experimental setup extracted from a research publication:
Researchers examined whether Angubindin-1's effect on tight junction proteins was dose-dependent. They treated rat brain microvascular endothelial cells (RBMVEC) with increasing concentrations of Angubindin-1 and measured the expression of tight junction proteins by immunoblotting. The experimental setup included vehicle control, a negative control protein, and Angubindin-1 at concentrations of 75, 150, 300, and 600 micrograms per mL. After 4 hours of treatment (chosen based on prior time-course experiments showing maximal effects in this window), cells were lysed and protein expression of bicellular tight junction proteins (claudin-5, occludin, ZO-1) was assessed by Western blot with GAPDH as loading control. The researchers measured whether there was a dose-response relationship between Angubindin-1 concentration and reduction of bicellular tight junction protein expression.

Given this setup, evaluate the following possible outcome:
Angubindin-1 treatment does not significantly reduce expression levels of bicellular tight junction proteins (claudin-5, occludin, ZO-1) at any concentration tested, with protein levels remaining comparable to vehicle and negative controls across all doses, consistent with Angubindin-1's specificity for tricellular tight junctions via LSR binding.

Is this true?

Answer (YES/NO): NO